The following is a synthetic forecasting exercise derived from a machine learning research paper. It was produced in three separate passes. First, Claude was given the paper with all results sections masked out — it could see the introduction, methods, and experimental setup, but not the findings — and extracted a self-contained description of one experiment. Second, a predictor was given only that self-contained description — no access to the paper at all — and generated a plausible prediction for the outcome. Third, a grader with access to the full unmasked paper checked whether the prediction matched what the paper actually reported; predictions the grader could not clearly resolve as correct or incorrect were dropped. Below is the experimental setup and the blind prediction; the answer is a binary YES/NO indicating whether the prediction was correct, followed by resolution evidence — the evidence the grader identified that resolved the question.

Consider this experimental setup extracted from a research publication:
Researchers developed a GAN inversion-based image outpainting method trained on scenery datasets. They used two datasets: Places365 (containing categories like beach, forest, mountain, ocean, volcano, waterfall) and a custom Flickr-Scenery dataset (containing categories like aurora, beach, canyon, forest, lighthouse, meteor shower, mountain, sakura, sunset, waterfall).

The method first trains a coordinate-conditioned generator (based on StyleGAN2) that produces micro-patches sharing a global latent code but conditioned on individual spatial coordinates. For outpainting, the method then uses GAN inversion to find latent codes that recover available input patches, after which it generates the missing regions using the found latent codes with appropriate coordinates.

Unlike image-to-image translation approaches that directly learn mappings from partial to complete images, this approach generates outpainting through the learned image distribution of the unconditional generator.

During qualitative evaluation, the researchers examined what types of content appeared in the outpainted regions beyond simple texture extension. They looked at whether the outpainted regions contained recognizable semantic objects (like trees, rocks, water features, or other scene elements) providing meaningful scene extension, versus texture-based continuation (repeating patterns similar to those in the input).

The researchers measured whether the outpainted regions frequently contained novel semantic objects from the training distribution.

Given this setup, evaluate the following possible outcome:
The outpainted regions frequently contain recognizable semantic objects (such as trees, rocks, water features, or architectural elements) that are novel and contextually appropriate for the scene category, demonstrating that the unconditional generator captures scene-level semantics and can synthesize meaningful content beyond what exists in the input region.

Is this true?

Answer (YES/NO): YES